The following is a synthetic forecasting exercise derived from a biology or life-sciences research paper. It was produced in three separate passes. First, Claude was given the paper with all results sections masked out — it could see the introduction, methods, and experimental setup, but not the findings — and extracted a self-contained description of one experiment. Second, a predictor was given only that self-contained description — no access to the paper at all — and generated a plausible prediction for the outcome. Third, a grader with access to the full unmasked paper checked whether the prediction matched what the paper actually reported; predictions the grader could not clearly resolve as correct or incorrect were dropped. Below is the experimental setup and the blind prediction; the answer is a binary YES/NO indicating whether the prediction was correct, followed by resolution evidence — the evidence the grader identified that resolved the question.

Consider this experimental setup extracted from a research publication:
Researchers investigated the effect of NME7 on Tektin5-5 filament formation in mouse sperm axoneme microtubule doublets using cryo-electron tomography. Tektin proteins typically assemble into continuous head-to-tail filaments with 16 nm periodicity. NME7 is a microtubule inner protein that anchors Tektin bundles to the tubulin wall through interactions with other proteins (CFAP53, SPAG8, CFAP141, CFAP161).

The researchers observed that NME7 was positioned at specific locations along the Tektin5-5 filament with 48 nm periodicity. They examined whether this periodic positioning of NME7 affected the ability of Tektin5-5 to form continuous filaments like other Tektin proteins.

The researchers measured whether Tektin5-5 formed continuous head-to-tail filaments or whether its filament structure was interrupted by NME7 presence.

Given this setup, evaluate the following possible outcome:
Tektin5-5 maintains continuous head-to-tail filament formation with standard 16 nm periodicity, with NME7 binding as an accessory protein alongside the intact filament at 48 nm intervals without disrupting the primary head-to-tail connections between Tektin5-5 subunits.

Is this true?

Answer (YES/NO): NO